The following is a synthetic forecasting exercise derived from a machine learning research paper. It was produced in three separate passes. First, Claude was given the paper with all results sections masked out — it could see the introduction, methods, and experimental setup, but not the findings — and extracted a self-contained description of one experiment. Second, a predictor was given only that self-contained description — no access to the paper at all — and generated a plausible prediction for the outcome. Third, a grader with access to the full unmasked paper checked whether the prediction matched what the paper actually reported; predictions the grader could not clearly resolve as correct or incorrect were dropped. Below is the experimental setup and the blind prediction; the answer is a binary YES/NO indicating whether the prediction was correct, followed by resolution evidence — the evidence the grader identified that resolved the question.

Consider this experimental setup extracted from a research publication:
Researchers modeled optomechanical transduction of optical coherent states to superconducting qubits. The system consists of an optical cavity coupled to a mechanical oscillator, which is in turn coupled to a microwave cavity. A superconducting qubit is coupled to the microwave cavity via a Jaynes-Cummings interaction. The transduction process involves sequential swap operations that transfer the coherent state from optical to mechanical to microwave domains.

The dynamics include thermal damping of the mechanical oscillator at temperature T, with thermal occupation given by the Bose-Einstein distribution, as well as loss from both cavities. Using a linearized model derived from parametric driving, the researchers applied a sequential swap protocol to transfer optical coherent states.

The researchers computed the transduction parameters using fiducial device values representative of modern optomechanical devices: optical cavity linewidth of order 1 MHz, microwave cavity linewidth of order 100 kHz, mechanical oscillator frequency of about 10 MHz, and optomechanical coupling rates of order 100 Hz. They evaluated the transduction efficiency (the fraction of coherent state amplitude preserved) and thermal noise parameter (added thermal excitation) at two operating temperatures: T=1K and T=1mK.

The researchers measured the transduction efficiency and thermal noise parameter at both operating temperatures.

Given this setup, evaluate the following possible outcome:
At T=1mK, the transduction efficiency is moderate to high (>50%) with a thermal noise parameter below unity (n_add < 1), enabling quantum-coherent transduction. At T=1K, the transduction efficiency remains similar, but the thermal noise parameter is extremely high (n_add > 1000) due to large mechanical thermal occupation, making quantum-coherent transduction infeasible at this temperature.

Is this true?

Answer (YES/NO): NO